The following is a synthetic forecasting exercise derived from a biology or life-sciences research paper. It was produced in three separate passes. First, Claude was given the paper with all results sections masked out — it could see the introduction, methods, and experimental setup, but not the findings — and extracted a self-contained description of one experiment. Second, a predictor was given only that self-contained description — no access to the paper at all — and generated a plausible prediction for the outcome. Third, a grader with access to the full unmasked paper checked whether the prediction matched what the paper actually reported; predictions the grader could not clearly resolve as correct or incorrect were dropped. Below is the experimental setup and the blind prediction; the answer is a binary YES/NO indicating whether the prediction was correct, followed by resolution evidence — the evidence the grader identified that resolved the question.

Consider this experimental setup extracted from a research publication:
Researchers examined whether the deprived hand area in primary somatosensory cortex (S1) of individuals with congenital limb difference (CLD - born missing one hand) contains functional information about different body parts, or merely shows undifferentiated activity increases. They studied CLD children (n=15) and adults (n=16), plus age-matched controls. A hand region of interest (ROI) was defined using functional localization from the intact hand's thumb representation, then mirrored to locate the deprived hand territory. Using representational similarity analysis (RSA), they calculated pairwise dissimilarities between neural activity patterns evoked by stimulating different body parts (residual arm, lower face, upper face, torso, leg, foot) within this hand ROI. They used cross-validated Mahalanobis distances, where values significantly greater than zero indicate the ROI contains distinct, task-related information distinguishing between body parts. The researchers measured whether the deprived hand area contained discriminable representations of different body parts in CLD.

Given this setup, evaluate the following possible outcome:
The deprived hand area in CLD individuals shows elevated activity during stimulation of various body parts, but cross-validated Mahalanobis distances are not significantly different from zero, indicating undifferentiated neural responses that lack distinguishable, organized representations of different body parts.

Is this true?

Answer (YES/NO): NO